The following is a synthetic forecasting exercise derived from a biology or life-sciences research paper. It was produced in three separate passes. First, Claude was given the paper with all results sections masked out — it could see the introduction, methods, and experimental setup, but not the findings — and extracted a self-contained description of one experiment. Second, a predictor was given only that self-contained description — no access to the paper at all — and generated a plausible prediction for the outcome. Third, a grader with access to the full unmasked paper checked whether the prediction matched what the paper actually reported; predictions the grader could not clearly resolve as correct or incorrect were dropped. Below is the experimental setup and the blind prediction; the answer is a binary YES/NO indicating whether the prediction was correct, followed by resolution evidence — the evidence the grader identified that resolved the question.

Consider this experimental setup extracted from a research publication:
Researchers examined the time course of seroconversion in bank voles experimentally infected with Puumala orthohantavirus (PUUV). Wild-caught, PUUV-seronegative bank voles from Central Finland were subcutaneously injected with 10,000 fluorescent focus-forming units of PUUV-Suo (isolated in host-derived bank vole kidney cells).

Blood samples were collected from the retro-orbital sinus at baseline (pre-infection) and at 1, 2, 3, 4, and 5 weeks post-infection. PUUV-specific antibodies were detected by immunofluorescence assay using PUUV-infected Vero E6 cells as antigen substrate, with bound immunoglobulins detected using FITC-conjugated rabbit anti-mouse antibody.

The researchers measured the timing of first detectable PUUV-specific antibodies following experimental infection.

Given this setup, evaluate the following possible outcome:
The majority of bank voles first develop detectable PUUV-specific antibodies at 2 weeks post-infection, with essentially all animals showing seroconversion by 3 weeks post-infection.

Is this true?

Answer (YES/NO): NO